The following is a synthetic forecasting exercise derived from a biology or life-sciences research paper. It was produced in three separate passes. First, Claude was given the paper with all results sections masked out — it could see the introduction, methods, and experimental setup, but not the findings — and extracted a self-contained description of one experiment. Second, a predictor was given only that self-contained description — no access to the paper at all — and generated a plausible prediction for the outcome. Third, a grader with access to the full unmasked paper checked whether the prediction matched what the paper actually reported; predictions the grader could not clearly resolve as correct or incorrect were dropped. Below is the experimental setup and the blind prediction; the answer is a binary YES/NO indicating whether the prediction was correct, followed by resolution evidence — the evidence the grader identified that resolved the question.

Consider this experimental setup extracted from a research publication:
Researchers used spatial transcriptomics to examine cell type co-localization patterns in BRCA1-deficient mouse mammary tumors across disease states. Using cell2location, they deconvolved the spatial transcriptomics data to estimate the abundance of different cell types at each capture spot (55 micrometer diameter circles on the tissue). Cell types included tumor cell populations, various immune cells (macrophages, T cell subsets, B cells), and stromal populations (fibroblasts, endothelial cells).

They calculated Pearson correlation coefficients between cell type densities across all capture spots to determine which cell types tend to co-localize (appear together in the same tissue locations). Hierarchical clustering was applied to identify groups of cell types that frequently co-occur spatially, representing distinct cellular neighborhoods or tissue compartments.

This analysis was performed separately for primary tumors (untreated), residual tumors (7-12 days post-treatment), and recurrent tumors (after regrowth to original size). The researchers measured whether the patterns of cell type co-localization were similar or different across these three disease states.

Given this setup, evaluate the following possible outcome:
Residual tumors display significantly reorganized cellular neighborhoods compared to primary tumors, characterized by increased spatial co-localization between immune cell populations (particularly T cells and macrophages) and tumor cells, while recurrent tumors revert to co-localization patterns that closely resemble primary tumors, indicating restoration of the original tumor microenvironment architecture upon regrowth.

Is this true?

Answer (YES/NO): NO